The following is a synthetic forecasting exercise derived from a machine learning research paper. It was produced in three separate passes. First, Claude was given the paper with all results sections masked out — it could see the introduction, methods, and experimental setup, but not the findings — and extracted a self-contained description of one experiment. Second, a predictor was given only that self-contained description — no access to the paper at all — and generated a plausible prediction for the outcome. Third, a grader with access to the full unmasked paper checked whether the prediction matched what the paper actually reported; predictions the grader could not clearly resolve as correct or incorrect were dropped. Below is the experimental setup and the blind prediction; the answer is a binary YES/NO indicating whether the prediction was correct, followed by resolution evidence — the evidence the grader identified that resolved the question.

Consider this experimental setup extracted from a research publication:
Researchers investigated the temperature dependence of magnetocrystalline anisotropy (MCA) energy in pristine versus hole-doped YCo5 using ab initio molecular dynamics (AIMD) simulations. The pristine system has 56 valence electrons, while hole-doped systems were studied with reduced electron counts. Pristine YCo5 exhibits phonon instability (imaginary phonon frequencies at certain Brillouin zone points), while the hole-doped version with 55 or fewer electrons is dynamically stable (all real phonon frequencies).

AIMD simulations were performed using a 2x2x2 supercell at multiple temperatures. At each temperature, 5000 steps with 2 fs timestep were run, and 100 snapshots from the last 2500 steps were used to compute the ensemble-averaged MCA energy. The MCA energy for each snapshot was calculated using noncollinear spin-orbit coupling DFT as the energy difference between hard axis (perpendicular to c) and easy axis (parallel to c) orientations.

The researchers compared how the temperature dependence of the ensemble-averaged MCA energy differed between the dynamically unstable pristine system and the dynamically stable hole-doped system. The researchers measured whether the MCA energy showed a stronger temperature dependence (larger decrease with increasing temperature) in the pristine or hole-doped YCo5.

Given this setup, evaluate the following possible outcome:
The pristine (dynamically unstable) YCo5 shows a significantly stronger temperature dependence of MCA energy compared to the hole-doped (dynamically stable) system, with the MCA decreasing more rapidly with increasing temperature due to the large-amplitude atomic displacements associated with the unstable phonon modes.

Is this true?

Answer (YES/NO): NO